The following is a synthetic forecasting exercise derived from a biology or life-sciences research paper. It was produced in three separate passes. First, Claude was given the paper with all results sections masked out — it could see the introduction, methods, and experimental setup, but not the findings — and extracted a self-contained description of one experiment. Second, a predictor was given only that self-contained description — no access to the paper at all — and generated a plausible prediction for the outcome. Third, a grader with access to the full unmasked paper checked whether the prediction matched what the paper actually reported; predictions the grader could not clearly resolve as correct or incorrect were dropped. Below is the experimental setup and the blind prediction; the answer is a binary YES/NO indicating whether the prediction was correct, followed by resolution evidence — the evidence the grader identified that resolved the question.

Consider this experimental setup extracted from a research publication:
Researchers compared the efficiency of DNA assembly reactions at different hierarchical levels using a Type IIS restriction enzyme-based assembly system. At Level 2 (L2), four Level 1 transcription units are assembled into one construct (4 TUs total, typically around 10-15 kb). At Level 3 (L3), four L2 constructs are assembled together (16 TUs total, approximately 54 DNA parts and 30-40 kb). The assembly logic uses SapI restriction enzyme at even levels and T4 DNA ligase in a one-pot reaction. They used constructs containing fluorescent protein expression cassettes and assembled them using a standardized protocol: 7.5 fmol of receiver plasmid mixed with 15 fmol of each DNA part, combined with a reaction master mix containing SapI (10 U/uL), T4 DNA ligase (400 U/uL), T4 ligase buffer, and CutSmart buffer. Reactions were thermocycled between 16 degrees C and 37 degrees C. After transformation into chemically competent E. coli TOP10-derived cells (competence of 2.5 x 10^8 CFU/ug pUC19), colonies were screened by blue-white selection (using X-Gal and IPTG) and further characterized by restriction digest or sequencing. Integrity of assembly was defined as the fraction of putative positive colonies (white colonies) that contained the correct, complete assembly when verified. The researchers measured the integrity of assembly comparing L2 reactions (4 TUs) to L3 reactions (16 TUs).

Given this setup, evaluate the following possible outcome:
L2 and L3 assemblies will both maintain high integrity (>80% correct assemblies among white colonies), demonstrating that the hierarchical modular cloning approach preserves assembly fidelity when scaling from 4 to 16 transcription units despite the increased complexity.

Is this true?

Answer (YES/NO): NO